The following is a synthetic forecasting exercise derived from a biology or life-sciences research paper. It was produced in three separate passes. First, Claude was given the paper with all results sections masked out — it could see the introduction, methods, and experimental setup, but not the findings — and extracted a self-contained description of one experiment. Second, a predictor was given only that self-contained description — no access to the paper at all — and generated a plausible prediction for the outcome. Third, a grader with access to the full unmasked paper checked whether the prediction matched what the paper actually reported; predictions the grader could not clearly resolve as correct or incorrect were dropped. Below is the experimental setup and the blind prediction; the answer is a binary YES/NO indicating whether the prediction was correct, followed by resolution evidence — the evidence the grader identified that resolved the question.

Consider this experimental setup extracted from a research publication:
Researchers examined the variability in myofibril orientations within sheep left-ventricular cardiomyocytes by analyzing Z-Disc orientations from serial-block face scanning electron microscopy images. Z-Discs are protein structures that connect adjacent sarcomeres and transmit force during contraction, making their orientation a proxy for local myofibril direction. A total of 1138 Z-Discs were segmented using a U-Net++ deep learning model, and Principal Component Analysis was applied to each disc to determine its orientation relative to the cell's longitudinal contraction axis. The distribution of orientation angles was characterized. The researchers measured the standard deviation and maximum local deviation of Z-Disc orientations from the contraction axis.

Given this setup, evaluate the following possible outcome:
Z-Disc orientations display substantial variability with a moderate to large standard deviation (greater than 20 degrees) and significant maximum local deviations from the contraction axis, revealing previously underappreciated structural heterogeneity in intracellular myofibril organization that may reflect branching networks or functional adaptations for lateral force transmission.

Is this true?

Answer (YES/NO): NO